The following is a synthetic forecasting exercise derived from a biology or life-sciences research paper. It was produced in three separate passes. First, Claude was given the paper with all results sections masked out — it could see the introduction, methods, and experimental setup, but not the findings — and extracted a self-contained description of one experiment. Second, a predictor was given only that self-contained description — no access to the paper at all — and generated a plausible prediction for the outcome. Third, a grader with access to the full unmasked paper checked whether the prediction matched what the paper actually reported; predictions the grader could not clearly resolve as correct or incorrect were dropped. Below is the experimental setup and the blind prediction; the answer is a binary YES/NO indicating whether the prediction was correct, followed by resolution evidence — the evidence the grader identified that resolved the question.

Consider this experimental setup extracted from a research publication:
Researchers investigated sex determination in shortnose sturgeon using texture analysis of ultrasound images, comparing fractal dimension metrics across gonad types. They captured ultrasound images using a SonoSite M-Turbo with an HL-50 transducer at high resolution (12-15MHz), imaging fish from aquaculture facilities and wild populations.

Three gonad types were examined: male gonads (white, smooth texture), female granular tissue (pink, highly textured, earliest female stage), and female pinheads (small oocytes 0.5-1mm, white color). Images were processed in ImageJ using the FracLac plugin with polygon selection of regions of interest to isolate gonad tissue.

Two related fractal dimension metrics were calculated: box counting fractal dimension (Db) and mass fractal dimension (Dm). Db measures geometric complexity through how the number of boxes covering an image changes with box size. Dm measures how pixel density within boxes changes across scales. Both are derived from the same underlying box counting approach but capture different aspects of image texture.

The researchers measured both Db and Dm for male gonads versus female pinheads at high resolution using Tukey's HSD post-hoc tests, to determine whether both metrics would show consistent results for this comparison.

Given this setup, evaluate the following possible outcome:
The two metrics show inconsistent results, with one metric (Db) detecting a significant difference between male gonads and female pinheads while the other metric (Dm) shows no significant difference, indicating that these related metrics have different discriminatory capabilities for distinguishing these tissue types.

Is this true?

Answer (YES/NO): NO